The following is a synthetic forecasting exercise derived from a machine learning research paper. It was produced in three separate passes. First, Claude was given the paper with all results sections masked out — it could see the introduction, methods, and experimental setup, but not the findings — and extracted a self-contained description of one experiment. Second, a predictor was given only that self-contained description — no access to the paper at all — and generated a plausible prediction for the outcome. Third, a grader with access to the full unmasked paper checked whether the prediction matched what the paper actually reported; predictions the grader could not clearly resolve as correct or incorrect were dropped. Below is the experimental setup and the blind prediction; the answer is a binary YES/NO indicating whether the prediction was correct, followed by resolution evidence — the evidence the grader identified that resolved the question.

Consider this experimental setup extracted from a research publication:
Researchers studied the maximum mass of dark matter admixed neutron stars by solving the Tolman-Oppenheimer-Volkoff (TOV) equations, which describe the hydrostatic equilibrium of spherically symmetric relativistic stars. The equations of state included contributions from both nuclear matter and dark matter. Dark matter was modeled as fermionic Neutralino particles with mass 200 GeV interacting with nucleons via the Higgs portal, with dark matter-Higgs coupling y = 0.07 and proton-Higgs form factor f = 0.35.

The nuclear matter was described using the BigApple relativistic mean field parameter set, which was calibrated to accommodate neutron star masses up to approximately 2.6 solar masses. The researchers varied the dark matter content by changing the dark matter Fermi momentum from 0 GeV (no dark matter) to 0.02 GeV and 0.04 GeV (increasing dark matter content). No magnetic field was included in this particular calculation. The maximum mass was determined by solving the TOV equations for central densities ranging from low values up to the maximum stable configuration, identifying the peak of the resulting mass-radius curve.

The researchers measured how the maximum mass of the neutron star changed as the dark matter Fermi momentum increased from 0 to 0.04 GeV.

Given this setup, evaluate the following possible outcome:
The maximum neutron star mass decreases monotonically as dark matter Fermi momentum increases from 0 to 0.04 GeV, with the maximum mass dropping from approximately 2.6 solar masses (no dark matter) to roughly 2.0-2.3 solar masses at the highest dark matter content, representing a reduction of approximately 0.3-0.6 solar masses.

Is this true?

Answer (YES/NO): NO